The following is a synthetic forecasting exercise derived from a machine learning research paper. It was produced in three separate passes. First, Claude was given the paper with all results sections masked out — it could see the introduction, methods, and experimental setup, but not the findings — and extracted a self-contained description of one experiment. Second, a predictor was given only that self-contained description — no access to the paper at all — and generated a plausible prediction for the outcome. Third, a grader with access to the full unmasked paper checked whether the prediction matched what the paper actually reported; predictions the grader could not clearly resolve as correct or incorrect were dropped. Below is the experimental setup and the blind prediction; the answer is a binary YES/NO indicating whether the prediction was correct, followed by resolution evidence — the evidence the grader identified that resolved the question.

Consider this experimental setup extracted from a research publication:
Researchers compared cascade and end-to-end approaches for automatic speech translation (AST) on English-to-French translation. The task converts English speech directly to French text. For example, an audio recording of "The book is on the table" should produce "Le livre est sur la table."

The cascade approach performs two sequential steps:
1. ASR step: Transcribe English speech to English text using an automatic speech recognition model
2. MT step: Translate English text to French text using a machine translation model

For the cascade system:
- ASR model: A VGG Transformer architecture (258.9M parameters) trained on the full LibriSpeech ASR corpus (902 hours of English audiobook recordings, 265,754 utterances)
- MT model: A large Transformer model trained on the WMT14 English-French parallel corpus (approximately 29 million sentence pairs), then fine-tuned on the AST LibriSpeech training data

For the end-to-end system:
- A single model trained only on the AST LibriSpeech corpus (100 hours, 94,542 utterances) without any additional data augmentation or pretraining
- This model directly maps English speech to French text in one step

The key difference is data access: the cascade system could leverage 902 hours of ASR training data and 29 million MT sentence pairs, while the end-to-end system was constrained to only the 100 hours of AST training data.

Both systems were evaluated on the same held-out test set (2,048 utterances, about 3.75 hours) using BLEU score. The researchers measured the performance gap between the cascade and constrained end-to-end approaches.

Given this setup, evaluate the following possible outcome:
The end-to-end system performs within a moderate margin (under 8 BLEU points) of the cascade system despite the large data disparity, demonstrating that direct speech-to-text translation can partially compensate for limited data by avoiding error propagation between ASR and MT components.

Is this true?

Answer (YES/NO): NO